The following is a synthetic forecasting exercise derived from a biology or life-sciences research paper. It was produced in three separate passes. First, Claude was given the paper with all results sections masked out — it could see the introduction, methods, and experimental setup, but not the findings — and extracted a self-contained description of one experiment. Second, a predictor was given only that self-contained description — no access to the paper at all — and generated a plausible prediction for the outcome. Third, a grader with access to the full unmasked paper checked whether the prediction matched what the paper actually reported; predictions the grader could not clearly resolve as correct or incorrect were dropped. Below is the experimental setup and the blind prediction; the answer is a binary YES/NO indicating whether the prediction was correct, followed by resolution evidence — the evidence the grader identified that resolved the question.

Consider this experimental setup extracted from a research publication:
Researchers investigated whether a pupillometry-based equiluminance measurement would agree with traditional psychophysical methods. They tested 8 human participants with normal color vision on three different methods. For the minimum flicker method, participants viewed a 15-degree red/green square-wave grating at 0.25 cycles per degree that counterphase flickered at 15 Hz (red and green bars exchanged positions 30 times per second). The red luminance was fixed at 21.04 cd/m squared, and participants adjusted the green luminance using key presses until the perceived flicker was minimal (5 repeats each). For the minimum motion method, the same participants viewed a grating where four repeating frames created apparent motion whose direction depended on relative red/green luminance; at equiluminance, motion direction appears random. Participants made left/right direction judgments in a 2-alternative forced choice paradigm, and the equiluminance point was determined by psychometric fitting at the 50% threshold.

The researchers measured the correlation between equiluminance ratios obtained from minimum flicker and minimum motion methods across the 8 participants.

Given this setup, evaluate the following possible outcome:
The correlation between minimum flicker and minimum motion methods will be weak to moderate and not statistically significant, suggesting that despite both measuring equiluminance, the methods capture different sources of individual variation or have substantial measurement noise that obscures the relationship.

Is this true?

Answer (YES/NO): YES